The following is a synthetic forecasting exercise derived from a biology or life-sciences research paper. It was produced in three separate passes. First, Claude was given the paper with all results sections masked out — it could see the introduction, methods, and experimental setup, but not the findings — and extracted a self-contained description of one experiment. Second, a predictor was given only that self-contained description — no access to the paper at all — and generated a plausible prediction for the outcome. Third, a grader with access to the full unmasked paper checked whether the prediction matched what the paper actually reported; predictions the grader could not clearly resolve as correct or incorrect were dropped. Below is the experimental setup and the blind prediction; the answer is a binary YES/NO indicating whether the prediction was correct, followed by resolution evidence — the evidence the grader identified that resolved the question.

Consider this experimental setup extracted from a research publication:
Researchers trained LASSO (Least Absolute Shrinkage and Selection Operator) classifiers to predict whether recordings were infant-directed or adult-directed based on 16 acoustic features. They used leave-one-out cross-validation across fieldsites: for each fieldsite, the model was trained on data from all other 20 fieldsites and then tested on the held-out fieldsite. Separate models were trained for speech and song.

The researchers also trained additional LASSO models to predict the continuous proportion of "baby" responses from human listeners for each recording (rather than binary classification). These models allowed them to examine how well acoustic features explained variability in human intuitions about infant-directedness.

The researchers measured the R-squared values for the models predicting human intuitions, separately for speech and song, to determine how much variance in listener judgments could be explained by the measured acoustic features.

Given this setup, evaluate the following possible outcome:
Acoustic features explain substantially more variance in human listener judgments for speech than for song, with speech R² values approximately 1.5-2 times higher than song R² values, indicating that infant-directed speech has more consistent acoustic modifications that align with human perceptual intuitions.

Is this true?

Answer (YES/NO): NO